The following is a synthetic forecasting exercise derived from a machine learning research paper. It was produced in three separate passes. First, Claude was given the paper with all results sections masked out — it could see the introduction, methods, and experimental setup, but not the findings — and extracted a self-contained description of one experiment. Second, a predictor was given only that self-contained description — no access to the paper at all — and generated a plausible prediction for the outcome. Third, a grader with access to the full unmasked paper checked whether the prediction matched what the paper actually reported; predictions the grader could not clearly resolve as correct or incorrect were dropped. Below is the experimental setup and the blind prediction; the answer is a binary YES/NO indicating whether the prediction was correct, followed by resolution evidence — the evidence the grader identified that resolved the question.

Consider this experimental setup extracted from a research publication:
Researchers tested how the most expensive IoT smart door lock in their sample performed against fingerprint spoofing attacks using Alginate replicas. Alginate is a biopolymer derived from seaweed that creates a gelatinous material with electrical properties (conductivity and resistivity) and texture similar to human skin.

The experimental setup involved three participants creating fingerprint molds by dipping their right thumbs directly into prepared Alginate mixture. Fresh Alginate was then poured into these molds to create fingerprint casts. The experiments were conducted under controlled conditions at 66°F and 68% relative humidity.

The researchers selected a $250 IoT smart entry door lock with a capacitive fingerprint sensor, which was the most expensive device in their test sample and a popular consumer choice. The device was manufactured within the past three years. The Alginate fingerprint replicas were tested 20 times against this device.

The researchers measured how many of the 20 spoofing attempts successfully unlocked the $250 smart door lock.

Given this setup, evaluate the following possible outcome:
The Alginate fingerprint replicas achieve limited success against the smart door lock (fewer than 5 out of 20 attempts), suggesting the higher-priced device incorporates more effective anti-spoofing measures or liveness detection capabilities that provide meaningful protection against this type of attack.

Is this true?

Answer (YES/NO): NO